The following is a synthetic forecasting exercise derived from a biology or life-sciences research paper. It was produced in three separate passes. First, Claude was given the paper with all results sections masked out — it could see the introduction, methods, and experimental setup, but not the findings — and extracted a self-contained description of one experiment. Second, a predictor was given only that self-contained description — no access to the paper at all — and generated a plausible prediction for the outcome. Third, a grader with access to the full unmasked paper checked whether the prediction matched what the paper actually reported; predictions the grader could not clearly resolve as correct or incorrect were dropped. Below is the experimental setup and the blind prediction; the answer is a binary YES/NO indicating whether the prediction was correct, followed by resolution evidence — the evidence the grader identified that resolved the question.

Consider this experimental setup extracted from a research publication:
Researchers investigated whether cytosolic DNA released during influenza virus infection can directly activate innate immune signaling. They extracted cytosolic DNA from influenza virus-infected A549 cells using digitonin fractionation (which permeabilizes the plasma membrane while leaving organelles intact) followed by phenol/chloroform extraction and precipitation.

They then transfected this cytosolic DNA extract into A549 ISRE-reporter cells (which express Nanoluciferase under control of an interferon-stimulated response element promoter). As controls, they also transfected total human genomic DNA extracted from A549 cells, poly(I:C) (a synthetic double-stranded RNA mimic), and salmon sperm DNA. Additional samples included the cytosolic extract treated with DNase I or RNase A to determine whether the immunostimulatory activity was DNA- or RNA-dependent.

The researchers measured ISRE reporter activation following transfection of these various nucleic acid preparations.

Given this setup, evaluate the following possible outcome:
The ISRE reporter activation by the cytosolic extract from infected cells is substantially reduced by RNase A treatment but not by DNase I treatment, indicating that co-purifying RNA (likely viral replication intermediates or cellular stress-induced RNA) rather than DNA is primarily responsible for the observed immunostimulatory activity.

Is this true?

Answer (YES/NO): NO